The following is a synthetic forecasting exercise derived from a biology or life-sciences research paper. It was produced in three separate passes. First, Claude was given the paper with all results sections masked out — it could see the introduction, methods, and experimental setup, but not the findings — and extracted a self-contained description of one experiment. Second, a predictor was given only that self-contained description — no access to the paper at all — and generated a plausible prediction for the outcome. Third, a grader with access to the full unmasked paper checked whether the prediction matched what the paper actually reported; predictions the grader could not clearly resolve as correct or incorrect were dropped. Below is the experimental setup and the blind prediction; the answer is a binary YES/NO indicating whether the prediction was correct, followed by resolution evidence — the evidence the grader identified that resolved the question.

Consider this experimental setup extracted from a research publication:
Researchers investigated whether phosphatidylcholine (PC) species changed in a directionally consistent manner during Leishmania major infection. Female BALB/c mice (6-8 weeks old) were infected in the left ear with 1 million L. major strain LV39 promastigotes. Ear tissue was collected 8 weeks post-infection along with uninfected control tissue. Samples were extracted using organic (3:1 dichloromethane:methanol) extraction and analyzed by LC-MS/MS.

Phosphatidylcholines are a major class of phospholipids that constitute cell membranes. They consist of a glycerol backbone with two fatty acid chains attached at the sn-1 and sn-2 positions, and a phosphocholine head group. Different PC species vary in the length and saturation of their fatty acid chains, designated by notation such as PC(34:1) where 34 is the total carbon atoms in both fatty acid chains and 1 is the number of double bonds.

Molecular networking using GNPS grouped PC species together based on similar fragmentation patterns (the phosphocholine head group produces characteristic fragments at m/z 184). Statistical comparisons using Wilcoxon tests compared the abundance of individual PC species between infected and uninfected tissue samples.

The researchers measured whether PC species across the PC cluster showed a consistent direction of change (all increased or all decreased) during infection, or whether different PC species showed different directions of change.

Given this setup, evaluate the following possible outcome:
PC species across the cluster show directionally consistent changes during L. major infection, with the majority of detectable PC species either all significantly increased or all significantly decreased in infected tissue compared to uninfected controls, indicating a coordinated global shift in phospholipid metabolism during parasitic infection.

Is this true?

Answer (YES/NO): NO